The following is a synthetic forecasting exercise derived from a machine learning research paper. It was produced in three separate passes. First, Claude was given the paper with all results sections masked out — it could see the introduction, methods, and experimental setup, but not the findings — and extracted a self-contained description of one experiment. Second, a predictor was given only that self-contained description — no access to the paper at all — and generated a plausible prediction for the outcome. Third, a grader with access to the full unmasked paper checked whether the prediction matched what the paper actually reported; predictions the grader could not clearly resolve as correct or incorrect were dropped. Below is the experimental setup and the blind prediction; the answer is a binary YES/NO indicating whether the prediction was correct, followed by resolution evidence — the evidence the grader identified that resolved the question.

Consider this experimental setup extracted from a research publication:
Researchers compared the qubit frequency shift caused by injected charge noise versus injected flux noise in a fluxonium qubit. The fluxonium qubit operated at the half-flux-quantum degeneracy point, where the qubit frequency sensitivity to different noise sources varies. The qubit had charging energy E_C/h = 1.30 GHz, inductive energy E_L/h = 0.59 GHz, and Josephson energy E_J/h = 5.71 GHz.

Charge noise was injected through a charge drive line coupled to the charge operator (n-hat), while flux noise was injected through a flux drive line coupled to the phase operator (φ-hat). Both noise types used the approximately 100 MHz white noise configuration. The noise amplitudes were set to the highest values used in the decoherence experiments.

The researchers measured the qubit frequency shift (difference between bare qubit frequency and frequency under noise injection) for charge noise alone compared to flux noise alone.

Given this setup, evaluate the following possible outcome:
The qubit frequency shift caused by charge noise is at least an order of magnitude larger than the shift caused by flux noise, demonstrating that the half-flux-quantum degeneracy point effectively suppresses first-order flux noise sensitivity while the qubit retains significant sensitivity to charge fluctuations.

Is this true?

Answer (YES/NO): NO